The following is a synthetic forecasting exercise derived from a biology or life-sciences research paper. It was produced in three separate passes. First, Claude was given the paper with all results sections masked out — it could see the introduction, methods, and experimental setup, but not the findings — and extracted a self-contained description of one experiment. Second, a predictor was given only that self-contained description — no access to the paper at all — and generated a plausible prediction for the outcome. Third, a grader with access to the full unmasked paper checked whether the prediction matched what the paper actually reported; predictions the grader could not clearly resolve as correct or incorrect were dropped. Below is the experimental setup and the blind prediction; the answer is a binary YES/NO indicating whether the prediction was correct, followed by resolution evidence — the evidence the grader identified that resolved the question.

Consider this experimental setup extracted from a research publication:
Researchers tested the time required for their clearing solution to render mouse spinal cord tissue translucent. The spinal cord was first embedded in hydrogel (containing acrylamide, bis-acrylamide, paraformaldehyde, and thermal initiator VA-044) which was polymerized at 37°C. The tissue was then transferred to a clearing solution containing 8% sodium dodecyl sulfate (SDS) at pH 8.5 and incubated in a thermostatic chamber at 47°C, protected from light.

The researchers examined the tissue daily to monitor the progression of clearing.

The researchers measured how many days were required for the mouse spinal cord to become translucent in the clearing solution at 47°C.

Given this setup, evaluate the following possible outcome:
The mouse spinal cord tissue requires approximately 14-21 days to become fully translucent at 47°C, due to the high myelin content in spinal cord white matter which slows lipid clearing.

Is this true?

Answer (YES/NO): NO